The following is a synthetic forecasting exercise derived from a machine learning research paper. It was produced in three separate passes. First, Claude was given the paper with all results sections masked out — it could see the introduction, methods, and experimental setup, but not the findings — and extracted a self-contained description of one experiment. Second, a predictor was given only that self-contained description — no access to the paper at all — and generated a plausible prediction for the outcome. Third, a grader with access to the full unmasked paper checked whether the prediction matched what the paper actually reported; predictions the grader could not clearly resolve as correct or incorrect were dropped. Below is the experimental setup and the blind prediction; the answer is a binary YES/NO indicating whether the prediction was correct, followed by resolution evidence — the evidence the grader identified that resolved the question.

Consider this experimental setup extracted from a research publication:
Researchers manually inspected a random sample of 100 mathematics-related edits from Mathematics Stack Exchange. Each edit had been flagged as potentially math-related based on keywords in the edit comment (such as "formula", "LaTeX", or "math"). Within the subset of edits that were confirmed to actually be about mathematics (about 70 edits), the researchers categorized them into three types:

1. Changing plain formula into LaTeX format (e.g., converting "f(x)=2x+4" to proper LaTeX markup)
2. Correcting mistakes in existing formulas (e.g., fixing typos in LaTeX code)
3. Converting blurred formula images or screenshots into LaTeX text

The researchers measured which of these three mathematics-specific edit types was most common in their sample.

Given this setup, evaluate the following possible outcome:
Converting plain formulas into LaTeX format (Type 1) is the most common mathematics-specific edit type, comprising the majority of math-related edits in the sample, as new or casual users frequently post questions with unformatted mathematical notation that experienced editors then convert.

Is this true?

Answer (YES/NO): NO